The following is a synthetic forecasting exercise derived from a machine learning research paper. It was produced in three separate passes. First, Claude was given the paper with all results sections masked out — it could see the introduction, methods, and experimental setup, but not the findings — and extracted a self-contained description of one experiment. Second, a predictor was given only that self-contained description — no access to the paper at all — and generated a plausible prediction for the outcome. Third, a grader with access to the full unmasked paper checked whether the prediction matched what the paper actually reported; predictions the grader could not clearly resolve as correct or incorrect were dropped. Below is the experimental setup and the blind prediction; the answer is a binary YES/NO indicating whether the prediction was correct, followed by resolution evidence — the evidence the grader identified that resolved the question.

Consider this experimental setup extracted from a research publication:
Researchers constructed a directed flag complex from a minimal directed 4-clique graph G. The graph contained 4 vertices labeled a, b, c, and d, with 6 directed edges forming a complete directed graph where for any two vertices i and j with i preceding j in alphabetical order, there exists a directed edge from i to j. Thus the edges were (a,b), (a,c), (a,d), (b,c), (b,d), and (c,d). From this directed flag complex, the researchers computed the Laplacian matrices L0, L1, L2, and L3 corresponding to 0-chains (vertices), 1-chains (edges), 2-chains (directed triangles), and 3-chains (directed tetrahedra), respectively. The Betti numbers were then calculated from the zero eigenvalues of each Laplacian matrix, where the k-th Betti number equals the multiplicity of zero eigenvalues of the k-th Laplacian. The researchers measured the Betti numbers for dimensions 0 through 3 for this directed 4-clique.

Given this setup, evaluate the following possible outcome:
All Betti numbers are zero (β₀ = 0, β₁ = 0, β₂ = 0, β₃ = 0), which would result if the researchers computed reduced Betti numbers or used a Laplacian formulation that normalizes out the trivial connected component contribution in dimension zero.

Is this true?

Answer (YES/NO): NO